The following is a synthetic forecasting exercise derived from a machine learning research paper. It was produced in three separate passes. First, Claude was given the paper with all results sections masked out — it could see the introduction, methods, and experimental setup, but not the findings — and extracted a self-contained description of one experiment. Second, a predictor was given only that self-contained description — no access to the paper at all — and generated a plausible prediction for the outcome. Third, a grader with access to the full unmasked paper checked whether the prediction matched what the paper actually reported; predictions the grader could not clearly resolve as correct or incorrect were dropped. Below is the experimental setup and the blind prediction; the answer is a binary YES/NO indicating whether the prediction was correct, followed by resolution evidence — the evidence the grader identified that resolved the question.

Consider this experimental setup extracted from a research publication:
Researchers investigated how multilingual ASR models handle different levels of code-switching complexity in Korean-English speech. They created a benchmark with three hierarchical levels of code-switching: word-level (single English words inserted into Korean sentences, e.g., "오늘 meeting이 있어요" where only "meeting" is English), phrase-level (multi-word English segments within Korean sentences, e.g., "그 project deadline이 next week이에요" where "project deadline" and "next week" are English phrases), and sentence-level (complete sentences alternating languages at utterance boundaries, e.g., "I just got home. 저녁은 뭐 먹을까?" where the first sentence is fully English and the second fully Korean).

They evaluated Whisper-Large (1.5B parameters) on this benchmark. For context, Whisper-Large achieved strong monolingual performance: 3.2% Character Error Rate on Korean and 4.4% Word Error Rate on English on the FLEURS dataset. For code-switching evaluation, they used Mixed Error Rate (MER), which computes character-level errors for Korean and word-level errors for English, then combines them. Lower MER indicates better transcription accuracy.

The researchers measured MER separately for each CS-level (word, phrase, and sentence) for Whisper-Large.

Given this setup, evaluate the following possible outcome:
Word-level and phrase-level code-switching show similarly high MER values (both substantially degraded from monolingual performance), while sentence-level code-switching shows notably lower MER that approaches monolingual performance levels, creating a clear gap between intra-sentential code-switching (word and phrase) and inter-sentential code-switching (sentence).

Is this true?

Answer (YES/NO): NO